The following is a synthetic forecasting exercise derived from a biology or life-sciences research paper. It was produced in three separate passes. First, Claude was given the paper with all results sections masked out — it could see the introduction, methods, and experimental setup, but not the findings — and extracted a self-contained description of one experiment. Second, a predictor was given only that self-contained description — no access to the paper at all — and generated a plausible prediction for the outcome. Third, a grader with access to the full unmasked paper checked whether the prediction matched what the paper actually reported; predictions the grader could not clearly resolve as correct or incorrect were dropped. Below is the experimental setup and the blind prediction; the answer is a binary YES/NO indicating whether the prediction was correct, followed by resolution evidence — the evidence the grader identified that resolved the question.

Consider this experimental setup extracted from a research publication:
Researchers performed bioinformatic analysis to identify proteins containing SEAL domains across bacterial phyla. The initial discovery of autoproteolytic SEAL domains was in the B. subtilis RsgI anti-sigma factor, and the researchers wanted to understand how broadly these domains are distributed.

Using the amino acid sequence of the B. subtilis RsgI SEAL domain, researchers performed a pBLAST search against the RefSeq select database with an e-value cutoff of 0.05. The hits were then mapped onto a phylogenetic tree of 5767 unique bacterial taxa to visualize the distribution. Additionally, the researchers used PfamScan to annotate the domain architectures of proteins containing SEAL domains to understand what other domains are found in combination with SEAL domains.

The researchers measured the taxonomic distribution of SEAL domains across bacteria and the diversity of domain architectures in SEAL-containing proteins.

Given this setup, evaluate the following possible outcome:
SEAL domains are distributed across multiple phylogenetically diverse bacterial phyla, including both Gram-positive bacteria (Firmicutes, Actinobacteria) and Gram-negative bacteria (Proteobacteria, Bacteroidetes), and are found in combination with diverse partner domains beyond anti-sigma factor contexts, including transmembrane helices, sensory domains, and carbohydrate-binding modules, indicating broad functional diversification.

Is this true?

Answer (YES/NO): NO